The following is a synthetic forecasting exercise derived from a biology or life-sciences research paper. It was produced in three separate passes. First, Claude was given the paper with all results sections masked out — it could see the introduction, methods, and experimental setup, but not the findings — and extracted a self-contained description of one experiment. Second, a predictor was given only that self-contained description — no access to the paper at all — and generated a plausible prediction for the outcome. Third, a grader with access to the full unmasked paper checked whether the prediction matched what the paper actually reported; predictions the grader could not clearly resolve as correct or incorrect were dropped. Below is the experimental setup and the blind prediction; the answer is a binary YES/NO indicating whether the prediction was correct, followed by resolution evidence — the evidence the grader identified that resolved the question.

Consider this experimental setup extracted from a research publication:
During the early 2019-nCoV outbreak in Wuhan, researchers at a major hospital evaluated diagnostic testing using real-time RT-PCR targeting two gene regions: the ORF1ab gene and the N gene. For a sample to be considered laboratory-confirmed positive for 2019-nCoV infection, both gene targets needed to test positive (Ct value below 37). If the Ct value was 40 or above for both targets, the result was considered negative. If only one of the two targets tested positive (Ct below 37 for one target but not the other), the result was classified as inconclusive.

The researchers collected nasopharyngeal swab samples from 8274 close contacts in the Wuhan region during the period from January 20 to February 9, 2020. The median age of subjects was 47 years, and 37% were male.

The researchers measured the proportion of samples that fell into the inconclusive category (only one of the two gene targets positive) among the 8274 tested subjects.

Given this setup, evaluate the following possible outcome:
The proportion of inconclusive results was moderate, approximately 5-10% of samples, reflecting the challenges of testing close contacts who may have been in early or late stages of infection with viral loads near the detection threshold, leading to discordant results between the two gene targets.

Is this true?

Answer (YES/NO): NO